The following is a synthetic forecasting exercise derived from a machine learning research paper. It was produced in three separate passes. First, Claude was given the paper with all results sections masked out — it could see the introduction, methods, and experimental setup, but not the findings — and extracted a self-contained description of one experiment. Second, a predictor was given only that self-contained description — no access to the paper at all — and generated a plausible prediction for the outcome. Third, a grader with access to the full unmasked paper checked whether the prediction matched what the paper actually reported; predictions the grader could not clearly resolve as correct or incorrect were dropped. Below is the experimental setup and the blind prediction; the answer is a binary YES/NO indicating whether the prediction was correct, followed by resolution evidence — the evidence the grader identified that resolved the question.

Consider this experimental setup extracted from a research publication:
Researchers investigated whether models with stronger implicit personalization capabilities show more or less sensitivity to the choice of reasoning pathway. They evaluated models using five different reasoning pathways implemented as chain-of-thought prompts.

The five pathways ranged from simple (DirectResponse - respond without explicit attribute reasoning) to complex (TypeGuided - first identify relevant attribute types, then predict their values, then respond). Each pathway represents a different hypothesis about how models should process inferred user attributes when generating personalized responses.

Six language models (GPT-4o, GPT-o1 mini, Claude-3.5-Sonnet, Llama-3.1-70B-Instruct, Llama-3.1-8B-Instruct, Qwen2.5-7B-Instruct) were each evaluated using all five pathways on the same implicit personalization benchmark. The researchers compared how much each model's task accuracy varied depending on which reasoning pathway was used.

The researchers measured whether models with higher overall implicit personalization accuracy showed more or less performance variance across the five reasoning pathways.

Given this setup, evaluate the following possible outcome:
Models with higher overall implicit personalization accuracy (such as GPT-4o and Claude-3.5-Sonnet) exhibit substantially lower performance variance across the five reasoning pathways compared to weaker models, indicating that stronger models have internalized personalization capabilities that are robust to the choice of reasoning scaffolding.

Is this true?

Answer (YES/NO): YES